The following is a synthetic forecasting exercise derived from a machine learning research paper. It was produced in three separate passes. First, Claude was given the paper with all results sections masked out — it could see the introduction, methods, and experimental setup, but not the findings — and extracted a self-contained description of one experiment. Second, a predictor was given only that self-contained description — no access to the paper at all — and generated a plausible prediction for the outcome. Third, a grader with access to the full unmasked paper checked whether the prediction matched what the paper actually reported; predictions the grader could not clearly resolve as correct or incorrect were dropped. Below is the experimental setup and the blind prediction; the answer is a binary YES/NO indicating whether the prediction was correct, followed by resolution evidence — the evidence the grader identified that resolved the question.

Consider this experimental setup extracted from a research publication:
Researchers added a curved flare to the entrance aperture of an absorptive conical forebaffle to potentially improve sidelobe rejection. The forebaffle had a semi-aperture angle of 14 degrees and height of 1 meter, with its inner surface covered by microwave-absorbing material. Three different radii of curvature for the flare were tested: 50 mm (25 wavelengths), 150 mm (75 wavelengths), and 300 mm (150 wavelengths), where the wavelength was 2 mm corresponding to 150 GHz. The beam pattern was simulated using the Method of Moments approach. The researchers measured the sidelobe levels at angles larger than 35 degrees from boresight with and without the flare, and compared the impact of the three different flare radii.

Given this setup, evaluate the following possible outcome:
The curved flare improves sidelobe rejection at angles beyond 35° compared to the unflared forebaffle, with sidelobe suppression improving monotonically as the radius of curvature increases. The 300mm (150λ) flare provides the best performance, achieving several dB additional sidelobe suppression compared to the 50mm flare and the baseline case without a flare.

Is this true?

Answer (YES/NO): NO